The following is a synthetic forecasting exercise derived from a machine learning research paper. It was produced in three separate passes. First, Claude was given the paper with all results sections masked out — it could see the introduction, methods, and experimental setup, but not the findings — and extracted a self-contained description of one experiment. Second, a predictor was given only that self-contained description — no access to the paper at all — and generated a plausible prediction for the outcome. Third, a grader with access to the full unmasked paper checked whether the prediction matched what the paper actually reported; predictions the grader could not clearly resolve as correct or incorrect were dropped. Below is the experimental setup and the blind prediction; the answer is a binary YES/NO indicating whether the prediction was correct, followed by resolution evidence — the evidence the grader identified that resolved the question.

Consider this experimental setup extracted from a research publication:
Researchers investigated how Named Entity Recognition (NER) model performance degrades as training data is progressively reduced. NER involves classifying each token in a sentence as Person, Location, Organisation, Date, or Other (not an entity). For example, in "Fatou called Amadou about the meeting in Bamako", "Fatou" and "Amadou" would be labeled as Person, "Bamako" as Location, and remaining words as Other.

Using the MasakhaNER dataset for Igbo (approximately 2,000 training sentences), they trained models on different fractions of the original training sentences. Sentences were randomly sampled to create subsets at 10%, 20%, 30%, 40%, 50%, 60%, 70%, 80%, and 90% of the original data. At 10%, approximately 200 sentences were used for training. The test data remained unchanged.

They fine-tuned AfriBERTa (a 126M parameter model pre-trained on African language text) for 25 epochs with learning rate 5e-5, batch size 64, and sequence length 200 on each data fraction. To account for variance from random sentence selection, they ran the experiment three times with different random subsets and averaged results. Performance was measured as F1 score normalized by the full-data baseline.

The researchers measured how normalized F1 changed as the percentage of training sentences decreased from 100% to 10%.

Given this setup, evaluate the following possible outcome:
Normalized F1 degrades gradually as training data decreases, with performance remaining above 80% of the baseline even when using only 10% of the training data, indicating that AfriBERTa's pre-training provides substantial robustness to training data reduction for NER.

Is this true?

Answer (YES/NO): NO